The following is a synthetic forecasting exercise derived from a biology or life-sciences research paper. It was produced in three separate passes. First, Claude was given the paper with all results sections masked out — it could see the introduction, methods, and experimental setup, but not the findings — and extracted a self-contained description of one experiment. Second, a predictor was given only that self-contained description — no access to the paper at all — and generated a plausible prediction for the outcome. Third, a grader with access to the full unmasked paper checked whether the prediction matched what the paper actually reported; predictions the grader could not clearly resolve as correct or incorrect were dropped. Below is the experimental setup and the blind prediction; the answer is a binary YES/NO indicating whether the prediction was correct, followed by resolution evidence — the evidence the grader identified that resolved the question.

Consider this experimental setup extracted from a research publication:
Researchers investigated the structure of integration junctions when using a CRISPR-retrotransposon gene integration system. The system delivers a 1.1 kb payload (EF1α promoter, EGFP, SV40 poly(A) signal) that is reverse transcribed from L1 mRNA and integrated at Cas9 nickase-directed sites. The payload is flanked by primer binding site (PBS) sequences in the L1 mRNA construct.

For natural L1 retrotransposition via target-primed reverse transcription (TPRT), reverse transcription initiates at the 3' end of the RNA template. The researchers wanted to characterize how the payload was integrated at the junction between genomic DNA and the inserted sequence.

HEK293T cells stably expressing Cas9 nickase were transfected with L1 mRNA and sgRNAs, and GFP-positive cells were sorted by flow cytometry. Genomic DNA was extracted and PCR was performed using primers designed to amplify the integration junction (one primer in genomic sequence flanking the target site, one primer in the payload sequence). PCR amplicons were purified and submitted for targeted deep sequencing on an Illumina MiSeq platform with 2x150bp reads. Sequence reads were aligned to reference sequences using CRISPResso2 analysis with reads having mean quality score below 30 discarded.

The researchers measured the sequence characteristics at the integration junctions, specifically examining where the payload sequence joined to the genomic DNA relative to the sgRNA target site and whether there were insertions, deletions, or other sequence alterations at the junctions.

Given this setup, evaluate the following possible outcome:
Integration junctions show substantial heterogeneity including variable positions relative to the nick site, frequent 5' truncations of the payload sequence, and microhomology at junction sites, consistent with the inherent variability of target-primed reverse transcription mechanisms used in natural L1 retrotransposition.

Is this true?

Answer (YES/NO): NO